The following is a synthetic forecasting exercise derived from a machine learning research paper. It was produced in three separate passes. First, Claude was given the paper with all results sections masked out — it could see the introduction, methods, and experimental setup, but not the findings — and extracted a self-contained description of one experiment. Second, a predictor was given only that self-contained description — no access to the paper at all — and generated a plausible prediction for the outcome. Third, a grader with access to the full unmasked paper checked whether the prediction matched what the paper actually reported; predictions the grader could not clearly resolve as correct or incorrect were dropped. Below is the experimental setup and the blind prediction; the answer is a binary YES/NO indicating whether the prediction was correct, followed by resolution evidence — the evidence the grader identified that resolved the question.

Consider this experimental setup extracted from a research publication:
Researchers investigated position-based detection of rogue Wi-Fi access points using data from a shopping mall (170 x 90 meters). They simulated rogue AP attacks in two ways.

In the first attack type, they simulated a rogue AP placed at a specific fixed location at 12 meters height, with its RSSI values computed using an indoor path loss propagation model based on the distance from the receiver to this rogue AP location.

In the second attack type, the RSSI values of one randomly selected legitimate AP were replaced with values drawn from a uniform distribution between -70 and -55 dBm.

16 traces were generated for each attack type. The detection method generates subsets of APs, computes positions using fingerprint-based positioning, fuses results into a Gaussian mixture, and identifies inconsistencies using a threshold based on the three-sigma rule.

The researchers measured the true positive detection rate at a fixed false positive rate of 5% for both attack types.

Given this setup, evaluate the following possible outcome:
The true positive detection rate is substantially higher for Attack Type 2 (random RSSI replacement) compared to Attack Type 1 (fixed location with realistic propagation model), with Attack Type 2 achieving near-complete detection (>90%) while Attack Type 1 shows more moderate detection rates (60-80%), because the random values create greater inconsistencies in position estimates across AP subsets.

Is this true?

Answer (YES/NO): NO